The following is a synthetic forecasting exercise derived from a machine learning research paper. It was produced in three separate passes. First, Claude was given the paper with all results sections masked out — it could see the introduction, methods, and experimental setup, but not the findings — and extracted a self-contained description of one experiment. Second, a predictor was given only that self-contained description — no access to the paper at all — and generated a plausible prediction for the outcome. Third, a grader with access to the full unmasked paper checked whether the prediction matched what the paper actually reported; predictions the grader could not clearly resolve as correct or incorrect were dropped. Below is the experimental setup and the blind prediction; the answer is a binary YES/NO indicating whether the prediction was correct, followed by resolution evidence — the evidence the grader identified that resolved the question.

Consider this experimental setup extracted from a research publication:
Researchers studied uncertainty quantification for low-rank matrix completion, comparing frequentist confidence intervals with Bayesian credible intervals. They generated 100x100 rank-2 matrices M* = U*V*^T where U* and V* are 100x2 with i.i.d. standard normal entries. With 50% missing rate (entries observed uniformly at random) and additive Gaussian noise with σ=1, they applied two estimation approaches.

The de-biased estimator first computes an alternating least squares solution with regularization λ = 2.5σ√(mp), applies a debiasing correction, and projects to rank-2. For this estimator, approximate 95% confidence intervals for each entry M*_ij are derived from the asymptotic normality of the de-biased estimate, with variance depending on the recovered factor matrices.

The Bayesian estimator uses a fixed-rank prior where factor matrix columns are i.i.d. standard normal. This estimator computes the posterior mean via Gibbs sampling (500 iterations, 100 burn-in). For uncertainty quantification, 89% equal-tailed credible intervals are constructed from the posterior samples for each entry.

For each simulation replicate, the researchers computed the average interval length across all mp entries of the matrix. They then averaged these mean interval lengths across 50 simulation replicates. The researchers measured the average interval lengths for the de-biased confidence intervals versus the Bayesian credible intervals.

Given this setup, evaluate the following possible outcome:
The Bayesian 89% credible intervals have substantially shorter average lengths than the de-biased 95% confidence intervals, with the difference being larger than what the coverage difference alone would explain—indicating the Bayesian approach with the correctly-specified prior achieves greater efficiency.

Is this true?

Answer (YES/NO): NO